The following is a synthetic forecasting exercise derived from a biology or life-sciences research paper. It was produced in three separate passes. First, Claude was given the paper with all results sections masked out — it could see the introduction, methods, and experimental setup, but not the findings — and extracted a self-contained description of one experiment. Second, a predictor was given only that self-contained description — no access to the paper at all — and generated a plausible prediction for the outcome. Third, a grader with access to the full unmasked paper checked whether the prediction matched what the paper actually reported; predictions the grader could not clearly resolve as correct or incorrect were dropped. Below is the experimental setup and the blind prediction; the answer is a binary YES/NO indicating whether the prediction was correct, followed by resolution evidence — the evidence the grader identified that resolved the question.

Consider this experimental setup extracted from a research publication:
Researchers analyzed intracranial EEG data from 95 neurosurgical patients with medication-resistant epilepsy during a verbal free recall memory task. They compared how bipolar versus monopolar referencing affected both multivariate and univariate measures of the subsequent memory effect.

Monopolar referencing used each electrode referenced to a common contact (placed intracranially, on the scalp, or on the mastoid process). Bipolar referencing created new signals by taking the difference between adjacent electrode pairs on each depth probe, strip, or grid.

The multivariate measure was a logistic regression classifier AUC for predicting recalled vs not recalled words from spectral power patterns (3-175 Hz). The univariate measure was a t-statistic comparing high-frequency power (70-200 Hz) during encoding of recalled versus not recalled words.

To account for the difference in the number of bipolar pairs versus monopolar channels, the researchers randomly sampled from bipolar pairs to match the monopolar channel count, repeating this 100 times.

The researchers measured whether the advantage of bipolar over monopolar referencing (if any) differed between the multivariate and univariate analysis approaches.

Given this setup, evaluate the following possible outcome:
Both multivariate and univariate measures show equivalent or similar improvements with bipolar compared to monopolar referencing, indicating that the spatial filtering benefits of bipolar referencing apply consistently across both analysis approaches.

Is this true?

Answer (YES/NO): NO